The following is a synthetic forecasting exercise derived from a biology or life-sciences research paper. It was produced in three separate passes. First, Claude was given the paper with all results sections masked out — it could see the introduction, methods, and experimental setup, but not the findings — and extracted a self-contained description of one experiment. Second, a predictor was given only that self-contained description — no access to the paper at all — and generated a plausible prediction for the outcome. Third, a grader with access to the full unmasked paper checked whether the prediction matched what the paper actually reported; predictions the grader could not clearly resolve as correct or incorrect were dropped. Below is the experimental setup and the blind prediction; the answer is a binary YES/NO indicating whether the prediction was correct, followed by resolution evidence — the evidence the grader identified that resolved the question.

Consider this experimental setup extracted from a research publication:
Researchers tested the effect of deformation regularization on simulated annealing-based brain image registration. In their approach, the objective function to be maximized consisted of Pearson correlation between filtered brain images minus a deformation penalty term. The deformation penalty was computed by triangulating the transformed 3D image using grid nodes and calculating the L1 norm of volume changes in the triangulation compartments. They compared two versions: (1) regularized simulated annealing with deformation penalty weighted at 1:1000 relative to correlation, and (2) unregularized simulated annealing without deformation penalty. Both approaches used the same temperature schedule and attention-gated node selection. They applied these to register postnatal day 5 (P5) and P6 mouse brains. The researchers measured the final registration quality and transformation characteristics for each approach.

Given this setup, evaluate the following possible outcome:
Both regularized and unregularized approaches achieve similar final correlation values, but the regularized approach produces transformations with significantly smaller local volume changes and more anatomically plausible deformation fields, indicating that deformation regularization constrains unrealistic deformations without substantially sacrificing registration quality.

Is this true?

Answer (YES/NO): NO